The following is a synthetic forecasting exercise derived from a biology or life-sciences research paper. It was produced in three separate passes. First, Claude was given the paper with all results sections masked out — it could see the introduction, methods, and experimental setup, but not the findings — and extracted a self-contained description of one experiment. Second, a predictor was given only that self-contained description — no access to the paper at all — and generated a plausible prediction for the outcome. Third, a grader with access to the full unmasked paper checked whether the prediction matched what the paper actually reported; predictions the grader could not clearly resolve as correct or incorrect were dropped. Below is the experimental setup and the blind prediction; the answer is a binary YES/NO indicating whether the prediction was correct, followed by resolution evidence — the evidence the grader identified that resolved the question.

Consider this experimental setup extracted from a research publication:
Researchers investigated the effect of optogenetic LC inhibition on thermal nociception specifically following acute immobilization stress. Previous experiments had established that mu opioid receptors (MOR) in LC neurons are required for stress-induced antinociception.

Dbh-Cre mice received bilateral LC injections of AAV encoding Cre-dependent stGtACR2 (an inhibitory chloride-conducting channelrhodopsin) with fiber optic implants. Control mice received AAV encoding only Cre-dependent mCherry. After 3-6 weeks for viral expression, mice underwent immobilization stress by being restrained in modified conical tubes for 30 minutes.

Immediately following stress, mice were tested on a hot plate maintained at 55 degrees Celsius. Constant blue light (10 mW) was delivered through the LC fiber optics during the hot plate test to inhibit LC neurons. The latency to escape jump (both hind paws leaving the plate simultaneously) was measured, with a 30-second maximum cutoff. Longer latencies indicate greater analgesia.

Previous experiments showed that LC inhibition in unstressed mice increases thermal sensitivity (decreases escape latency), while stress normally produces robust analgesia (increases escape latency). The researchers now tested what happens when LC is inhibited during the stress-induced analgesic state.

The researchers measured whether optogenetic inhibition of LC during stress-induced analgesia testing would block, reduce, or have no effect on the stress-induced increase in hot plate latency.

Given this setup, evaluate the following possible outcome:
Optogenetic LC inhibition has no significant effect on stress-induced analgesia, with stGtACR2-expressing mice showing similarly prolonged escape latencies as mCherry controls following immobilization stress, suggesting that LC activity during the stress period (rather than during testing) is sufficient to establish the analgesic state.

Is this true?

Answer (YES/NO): YES